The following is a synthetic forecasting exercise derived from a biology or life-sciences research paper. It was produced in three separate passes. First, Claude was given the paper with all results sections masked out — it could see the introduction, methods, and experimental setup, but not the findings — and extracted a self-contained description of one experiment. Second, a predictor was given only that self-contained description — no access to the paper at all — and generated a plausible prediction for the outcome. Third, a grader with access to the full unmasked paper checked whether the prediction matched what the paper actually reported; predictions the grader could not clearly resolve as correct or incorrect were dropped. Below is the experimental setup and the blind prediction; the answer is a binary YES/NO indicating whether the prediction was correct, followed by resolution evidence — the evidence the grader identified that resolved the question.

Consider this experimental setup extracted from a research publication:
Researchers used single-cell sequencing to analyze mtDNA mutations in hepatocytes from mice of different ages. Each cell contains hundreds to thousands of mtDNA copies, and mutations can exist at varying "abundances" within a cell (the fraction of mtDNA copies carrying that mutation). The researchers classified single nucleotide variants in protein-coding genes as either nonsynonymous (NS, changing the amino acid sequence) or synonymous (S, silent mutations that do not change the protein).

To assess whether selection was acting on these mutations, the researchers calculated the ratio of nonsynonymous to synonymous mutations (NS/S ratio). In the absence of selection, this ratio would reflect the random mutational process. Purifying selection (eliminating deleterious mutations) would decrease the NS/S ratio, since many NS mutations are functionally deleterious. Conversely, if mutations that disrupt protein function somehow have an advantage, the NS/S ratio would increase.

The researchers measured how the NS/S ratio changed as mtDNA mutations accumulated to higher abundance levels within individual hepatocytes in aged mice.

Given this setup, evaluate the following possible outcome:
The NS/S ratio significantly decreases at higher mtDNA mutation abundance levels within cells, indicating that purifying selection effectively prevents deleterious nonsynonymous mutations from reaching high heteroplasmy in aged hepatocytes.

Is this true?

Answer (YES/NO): NO